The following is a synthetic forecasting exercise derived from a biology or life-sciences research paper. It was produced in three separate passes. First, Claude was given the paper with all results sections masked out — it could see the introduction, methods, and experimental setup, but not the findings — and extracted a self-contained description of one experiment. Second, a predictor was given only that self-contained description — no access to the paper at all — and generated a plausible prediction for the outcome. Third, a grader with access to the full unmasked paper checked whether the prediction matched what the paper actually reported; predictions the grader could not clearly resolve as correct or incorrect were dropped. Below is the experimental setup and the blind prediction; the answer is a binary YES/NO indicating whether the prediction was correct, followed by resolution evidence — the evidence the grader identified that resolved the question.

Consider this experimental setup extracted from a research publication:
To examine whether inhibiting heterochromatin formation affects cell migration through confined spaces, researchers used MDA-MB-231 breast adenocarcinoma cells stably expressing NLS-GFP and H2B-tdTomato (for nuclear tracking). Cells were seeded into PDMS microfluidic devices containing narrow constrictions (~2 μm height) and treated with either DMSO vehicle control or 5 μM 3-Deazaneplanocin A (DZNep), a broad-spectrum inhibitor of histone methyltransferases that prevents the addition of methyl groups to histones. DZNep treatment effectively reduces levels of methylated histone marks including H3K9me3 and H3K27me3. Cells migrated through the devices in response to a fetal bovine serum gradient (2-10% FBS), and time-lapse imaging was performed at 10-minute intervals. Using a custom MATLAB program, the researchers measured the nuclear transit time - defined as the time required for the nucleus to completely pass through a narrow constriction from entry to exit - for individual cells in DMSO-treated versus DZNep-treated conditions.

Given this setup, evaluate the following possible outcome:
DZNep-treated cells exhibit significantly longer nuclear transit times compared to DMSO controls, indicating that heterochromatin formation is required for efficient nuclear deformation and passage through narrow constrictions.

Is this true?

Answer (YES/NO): YES